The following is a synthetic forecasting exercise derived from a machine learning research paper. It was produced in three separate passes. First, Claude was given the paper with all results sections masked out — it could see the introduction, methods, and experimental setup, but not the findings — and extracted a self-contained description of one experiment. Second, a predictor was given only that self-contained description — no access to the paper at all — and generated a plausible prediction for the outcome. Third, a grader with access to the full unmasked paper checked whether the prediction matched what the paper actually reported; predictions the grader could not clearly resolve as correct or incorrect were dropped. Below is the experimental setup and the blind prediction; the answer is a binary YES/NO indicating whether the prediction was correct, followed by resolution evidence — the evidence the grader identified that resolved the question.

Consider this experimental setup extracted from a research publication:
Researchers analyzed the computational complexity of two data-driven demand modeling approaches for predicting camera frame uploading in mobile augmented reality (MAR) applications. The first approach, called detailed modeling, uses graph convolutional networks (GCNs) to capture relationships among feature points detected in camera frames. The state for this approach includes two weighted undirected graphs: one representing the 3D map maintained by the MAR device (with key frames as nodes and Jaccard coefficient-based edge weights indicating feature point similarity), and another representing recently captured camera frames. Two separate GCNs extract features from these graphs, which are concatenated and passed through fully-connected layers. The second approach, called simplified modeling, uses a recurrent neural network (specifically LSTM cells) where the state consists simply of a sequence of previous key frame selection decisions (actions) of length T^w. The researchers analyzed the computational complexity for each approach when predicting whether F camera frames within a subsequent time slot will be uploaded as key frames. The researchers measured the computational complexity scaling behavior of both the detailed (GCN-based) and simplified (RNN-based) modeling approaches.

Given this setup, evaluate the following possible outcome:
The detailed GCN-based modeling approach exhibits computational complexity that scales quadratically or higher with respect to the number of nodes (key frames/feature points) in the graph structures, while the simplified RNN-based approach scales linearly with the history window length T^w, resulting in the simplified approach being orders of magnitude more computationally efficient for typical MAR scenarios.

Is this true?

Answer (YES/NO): NO